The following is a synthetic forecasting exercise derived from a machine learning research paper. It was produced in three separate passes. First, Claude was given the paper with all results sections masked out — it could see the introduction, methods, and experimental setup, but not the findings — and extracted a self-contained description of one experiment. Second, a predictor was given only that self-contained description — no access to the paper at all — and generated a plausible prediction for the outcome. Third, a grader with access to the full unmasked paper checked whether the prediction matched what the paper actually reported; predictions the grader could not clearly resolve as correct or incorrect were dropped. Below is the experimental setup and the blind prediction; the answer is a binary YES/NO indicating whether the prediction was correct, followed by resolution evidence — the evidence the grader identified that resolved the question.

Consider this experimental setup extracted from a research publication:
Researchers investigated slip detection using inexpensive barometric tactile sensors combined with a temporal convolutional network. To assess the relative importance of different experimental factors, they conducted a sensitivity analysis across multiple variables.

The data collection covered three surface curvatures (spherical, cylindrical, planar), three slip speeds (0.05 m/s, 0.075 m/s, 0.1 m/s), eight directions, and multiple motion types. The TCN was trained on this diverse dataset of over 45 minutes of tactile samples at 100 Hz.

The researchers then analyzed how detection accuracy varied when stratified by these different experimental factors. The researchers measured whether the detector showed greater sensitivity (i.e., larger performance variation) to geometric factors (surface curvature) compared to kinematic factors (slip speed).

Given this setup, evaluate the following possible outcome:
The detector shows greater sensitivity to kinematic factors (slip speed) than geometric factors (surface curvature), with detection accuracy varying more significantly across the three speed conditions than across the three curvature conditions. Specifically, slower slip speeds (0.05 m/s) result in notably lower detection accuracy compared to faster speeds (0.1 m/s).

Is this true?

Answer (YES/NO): NO